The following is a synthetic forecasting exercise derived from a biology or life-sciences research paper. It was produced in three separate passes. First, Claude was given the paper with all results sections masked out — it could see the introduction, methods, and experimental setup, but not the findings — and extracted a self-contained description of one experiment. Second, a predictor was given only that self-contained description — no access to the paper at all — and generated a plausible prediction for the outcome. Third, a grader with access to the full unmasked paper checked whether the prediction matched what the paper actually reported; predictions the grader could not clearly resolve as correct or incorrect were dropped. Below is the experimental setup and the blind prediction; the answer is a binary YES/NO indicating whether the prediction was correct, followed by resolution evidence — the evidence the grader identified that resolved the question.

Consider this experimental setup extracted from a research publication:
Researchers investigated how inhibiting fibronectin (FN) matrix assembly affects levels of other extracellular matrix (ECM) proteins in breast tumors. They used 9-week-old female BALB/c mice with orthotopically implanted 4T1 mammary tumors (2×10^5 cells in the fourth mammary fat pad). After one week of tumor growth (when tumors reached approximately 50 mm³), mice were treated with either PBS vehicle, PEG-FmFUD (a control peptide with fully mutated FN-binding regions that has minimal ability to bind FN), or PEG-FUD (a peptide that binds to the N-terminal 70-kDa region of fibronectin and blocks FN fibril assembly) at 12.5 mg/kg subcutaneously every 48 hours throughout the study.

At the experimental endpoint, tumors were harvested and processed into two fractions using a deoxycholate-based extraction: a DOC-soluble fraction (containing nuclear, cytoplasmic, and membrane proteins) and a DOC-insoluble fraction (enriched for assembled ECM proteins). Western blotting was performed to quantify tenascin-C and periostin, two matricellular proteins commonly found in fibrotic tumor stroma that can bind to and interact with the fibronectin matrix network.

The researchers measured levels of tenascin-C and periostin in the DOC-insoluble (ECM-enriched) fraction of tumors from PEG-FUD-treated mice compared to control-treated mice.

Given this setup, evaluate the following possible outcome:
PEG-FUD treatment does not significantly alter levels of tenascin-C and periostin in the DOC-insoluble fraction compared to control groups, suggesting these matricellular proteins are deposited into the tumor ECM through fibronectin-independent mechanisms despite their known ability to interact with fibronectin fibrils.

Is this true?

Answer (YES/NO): YES